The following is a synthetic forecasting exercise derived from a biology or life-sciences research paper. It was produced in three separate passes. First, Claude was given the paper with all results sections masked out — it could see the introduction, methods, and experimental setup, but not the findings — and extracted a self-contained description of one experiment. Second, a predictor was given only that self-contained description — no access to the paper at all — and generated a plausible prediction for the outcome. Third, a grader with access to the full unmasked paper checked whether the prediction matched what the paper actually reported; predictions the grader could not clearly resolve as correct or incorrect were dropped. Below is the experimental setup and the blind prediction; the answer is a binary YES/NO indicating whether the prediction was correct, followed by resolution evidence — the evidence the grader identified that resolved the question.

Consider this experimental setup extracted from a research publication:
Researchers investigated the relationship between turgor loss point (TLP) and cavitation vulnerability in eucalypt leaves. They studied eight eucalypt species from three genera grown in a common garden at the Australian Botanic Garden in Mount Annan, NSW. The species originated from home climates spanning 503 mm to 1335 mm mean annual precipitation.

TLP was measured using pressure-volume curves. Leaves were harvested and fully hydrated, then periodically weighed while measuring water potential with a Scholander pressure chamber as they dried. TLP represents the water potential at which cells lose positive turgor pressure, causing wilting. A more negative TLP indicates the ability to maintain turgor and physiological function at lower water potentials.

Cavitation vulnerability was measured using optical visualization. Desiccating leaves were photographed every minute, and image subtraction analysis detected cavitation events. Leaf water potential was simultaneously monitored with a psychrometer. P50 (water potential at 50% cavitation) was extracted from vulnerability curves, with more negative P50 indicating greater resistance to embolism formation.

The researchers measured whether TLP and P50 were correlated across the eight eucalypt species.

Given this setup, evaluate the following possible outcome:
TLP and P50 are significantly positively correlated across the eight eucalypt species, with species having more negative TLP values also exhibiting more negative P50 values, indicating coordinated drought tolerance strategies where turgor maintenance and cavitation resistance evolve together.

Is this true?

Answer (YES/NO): NO